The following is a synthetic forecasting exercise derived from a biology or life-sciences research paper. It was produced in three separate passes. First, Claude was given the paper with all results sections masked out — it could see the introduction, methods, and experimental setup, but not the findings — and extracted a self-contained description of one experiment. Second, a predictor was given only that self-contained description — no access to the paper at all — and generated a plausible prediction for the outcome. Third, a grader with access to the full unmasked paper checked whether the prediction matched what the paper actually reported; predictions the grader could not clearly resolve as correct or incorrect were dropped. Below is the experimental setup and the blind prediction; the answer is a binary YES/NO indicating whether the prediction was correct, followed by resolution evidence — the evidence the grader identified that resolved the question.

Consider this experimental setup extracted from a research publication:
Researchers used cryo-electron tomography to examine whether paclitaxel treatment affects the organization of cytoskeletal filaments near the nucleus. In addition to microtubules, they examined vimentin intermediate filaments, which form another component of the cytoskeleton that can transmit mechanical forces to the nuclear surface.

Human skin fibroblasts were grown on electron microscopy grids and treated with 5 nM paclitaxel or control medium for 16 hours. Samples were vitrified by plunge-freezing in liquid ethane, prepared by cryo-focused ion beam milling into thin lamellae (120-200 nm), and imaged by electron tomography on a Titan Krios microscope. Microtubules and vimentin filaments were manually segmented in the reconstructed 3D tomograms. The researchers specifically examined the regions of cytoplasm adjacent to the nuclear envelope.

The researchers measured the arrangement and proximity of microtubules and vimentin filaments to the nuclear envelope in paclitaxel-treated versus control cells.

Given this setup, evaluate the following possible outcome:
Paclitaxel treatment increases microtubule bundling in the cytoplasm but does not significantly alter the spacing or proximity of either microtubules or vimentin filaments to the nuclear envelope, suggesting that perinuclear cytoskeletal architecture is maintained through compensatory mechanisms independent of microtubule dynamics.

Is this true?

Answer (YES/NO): NO